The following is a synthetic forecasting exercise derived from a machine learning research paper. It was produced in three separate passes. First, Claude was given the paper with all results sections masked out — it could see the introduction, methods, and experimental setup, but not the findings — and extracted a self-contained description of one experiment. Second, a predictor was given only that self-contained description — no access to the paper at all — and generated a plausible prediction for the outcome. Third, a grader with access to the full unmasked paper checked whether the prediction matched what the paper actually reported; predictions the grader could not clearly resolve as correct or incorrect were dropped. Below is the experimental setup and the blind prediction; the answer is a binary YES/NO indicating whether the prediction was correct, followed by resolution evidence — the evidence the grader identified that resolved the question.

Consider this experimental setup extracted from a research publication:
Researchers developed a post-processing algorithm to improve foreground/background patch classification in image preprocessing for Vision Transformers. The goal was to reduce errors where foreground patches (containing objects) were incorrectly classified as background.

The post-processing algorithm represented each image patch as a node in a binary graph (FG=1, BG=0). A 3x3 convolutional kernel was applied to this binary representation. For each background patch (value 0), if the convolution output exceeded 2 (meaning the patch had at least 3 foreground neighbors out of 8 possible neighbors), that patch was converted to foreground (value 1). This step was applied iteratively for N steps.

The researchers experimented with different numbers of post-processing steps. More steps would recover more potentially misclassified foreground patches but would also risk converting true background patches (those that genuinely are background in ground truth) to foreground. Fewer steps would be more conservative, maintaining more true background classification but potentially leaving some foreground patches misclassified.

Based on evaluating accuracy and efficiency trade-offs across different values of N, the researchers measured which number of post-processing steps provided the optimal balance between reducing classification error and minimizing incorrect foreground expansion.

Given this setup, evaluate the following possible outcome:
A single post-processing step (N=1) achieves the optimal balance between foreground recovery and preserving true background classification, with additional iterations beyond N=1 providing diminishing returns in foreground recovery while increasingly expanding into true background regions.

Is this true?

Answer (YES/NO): NO